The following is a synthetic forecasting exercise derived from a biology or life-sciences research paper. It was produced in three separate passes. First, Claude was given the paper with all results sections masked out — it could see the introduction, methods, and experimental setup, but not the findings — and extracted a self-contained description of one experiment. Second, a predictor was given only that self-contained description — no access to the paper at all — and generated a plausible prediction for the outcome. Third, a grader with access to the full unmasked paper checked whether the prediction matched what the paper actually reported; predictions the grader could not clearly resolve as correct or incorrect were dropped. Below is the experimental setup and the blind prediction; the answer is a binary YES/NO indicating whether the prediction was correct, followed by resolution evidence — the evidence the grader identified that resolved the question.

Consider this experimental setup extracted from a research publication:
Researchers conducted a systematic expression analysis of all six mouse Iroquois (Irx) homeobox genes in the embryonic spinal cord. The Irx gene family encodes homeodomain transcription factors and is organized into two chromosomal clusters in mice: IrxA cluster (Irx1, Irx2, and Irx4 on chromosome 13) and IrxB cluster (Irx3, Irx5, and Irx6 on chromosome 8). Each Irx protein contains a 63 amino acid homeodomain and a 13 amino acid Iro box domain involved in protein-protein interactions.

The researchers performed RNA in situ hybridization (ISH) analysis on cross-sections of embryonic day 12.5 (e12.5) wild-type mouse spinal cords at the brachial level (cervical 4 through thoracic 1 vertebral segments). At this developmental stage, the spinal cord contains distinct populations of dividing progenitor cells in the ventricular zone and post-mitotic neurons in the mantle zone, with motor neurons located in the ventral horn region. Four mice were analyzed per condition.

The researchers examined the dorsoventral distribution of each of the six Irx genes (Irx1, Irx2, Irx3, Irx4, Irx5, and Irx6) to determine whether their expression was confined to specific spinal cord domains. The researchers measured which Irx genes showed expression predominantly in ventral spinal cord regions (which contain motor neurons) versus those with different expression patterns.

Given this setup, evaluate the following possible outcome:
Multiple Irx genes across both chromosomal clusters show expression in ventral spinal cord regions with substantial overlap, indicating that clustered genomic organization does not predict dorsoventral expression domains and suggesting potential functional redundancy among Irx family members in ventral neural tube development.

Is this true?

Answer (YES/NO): YES